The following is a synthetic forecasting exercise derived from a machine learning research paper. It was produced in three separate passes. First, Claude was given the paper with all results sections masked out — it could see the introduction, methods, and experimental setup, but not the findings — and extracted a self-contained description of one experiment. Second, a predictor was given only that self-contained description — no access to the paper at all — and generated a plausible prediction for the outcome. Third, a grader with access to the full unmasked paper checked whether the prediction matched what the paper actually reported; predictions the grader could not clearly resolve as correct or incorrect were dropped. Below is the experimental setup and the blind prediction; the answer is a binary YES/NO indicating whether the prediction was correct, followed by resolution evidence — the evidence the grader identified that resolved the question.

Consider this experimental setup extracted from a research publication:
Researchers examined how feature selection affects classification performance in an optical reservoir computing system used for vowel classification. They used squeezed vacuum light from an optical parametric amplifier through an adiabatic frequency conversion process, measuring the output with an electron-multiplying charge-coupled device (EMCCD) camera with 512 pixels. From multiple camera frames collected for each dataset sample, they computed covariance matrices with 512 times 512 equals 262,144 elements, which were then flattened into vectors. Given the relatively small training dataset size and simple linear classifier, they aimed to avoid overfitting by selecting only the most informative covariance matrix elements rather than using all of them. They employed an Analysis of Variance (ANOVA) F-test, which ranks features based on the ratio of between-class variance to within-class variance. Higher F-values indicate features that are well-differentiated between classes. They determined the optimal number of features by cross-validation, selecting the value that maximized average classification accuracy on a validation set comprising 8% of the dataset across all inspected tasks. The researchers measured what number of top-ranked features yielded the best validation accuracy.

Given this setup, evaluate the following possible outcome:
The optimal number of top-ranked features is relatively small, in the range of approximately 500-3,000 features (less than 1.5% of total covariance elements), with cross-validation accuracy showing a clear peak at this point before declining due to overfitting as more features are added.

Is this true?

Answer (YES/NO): NO